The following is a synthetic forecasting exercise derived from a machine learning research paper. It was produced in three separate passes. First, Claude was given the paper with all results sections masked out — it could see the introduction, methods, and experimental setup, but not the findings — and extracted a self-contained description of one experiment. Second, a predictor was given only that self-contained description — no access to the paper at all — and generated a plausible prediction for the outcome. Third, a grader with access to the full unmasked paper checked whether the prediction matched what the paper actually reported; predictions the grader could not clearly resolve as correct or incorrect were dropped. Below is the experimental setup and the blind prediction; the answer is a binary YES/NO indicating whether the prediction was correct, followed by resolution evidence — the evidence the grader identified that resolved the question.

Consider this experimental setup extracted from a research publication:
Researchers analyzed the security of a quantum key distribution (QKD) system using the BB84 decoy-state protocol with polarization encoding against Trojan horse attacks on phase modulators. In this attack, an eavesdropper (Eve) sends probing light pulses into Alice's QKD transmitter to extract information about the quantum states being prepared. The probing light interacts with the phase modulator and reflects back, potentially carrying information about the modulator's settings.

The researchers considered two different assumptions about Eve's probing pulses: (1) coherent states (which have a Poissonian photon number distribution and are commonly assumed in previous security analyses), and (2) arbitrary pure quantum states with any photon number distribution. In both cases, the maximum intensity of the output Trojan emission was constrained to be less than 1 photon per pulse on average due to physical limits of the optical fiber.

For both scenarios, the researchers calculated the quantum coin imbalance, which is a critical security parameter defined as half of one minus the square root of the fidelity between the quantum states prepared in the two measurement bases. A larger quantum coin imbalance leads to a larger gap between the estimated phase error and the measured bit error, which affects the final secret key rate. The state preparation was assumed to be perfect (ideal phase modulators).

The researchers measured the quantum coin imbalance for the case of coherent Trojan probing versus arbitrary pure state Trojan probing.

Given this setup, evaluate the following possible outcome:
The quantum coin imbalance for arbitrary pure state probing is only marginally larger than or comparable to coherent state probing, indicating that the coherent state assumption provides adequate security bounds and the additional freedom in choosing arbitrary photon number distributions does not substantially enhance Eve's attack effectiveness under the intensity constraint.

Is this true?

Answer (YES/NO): YES